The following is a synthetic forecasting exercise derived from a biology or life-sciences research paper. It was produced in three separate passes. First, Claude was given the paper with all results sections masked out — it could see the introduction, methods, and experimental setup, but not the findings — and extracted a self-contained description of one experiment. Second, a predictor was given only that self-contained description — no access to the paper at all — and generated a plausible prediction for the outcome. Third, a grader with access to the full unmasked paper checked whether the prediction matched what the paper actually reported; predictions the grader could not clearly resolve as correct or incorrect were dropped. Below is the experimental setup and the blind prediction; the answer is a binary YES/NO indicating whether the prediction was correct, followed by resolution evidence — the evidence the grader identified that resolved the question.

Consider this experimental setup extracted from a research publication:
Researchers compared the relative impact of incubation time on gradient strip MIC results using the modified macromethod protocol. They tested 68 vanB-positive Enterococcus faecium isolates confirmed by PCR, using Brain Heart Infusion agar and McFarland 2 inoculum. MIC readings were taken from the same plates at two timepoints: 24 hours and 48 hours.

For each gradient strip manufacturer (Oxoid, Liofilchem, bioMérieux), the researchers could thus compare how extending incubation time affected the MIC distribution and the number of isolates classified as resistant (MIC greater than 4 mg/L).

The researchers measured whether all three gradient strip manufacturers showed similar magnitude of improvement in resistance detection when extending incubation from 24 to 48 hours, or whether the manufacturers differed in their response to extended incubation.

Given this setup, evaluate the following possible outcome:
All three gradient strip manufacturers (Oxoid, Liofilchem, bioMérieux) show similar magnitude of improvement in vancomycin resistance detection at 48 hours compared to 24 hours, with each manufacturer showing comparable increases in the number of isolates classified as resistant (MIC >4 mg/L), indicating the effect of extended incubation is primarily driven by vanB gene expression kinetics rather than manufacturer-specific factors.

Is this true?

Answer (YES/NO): NO